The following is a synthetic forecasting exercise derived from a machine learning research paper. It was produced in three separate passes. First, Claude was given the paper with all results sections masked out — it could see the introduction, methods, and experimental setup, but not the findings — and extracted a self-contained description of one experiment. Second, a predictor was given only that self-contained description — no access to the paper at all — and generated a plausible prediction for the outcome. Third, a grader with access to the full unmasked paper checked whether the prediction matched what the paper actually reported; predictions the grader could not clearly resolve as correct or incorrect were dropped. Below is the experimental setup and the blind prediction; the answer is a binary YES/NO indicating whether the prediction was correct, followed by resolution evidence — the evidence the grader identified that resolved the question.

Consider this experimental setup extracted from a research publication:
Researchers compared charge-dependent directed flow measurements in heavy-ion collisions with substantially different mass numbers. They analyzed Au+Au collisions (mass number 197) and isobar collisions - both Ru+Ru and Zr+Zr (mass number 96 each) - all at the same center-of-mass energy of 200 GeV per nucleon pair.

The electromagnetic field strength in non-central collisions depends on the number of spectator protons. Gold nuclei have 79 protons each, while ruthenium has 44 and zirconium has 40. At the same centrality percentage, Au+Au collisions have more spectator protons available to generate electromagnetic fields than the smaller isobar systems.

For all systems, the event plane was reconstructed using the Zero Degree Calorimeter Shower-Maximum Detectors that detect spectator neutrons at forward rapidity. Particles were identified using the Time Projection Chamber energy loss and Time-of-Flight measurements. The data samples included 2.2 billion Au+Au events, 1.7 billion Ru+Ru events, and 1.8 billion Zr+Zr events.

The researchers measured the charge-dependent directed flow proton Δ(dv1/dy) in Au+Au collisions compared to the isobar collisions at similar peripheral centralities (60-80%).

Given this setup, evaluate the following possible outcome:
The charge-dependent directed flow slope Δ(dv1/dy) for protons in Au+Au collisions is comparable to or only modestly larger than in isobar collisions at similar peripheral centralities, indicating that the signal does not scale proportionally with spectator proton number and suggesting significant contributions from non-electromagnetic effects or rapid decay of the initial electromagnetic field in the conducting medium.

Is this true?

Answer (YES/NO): NO